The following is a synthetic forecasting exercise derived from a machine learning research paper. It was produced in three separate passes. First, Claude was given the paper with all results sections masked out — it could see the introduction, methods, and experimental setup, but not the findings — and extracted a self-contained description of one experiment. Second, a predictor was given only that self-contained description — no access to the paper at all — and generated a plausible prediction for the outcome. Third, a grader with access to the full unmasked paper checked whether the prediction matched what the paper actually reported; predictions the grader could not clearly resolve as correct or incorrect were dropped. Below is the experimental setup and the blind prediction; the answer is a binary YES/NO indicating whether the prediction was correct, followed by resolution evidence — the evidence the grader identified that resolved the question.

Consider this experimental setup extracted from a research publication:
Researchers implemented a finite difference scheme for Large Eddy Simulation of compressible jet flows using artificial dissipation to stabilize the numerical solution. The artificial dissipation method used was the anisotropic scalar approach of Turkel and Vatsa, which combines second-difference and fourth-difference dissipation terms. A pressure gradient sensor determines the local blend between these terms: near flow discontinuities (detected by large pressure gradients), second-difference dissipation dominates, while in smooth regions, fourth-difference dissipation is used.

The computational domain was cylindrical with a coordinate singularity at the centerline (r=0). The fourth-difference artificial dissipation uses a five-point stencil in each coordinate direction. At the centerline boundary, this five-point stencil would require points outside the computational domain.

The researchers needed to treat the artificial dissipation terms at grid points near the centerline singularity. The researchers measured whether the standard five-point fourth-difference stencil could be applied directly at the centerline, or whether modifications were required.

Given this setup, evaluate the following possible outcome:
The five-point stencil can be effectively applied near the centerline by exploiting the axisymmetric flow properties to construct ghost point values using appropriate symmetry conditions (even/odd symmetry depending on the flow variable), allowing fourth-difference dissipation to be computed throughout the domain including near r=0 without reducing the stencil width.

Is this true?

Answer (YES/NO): NO